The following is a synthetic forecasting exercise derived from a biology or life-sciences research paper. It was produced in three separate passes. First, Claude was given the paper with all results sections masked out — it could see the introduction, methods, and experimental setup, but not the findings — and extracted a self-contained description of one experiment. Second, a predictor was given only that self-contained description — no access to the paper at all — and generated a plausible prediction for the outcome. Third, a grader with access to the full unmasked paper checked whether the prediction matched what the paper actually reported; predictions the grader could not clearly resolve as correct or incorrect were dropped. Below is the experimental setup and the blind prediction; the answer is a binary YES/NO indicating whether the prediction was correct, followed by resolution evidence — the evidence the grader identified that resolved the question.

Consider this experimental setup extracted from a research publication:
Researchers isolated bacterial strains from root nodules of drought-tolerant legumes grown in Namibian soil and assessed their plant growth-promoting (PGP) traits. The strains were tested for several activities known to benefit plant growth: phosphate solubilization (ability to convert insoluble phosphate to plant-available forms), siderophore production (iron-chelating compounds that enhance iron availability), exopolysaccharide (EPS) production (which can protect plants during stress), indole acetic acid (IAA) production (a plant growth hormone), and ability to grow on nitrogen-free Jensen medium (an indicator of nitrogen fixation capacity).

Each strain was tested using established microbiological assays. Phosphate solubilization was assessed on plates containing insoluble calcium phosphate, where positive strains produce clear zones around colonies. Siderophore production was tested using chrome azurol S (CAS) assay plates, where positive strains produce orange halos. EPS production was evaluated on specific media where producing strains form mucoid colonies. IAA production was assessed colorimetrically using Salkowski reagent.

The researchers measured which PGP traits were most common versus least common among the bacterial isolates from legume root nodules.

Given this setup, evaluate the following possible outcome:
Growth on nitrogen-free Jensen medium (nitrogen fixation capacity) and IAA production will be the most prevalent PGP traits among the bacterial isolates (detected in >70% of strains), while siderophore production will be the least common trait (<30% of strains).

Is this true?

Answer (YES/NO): NO